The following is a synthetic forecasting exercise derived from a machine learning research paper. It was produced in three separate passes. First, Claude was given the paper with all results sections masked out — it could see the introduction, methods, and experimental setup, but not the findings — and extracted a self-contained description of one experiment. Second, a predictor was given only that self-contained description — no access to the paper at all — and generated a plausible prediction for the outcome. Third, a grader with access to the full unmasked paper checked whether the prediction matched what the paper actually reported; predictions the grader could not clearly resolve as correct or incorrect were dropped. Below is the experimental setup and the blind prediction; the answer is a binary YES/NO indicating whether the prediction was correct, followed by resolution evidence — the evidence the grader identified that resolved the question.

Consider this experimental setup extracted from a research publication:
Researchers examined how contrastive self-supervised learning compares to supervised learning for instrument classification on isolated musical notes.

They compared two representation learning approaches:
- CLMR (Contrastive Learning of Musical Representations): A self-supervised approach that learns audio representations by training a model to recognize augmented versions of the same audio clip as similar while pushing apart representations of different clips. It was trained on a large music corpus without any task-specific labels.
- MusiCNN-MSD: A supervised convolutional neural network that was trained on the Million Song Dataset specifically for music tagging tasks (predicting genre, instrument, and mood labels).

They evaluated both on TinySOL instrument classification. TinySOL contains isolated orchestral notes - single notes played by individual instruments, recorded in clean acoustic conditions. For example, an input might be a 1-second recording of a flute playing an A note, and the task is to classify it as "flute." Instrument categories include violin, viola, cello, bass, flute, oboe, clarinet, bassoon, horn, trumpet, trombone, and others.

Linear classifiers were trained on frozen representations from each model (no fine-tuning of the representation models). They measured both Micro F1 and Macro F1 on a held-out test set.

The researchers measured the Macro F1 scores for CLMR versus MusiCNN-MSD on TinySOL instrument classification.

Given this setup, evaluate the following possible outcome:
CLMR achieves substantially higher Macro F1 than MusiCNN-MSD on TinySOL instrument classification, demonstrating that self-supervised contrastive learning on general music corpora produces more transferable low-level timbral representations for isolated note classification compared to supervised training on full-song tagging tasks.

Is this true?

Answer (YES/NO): YES